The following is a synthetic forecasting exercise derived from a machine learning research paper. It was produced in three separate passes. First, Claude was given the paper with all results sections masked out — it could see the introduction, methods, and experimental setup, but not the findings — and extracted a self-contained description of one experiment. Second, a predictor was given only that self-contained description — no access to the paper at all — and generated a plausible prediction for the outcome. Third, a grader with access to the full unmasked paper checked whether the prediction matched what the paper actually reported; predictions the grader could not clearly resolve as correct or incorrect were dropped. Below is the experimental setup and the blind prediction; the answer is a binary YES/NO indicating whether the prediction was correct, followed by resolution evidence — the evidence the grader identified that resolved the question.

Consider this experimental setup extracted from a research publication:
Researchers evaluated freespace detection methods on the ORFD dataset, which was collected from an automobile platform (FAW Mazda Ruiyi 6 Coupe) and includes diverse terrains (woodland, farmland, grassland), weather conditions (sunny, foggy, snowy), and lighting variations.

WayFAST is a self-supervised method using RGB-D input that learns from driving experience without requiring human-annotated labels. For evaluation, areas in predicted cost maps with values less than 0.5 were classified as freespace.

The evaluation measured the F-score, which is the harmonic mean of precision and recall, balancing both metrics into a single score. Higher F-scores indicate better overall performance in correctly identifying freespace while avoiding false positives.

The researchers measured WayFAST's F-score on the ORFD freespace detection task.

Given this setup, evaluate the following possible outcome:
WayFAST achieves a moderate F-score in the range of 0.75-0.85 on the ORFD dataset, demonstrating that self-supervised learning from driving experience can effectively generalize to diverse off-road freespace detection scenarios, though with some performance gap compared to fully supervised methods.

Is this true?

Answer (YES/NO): NO